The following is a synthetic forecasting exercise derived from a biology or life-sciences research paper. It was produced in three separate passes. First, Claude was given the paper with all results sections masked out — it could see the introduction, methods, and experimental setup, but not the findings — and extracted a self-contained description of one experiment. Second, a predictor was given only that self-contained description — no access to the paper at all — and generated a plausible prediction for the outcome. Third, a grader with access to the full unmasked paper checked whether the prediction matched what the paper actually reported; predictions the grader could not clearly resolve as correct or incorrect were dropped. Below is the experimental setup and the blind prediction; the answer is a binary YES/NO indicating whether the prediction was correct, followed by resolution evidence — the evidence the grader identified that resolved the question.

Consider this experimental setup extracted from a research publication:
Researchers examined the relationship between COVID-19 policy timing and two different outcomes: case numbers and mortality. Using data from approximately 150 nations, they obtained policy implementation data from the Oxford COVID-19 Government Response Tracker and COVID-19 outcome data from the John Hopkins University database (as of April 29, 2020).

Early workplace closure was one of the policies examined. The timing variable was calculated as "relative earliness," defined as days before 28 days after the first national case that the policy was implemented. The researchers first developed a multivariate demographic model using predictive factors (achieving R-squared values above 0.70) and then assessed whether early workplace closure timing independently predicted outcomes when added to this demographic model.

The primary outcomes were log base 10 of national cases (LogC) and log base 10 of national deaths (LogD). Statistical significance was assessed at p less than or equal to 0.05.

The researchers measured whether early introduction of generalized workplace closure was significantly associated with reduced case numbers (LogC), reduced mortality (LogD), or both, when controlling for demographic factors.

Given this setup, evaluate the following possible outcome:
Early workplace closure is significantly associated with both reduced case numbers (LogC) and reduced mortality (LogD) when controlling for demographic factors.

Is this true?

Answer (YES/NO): NO